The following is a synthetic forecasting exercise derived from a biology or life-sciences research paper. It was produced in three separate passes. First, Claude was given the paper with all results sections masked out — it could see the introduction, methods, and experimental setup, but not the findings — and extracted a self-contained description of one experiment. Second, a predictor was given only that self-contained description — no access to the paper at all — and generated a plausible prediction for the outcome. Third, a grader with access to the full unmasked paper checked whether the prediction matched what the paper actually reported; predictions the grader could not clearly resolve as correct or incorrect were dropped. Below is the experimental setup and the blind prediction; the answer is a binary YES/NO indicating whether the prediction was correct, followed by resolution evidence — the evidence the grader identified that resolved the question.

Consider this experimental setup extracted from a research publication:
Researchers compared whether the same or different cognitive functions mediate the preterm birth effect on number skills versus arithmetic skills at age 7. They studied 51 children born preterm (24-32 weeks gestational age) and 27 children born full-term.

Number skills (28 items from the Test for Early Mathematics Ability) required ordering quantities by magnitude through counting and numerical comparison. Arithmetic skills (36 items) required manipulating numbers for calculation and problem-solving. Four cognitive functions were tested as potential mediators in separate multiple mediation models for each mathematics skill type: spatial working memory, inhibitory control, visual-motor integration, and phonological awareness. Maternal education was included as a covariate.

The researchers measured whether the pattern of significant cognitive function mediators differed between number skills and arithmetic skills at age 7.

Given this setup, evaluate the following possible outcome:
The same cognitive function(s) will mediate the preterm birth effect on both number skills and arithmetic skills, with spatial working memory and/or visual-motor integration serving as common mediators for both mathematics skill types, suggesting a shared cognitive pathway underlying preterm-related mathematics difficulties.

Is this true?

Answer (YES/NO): NO